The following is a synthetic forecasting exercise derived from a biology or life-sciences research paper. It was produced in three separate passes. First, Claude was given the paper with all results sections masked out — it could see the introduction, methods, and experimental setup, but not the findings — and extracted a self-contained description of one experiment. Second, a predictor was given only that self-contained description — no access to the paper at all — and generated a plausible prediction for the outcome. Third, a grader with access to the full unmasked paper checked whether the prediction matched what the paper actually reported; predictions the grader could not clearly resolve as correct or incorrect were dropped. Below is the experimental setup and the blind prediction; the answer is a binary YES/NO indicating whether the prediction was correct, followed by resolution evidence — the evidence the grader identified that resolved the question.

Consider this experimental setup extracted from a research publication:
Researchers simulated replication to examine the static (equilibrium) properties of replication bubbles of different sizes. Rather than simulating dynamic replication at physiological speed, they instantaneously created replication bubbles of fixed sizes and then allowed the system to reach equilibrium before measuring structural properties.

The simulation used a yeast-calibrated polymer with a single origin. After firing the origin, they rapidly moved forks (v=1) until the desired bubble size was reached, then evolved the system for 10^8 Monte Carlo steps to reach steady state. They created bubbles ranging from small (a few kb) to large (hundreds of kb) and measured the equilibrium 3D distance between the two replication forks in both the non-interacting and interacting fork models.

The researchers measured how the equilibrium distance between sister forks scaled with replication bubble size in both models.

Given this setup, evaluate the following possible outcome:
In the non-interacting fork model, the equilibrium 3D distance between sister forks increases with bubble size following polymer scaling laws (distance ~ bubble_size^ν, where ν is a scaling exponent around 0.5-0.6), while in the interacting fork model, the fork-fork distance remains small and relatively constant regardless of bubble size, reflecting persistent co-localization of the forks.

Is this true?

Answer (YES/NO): NO